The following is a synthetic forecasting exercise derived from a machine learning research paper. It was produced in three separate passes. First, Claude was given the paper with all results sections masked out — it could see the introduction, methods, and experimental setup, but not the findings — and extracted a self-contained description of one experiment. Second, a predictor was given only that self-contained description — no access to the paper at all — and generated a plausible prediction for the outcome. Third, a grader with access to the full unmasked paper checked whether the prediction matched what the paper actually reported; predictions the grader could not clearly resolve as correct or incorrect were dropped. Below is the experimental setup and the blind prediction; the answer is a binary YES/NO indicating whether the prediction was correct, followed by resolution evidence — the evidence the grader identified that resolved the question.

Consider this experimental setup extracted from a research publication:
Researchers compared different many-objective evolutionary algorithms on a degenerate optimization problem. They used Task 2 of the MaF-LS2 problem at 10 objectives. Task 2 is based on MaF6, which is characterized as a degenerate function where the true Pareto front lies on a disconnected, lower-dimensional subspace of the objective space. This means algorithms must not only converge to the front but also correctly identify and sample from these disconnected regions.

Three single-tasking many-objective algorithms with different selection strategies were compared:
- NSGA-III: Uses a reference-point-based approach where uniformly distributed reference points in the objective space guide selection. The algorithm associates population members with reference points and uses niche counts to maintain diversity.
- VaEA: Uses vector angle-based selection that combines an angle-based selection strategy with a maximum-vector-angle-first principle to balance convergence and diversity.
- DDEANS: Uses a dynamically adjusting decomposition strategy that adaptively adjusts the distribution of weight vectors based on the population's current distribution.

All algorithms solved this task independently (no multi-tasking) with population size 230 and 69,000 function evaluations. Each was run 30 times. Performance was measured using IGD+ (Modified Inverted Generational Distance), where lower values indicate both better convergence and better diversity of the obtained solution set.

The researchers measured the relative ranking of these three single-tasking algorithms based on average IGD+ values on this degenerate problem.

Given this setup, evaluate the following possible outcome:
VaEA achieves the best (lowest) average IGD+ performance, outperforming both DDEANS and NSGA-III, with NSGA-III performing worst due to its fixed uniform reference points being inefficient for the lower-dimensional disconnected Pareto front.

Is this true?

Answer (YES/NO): NO